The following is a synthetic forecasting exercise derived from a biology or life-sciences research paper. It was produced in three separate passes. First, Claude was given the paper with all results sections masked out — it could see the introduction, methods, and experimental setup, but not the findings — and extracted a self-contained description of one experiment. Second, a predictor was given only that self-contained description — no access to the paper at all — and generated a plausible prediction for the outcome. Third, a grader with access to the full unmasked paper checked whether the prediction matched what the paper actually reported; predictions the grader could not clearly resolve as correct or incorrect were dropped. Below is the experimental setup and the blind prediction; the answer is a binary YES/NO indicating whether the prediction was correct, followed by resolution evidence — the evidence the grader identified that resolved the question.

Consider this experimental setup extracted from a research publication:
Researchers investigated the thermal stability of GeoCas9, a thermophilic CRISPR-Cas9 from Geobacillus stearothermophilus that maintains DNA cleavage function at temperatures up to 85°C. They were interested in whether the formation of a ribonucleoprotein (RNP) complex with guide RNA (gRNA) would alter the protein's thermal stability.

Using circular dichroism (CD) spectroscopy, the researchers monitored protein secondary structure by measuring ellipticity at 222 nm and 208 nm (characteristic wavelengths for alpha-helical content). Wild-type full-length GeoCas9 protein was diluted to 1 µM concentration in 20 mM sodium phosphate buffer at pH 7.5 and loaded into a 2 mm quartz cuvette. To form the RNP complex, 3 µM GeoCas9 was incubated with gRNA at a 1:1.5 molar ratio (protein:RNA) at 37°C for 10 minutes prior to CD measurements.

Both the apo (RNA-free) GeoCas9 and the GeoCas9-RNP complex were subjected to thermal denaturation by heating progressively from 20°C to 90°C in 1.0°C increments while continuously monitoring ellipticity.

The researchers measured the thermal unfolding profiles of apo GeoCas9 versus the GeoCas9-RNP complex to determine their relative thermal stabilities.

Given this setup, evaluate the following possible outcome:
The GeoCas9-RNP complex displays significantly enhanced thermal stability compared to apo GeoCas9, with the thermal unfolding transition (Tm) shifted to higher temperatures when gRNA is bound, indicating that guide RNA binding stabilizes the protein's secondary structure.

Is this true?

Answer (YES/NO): YES